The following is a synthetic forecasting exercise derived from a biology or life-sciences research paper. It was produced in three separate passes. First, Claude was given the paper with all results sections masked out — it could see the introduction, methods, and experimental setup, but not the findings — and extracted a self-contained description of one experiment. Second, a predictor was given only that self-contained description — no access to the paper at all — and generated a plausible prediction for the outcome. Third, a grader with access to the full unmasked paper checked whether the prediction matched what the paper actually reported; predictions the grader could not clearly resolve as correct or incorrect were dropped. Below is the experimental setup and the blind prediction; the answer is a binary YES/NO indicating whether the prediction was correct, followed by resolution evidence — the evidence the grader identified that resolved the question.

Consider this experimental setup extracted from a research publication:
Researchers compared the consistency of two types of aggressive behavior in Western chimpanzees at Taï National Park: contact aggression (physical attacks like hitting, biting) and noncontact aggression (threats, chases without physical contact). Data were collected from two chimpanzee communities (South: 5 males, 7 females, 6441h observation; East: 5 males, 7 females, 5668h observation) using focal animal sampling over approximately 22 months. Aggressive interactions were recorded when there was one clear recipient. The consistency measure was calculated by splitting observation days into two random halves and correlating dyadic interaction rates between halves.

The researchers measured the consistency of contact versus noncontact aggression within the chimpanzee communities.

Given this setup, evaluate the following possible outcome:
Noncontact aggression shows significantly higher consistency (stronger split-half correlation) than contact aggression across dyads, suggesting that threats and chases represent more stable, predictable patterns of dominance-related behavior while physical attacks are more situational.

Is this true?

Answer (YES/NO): NO